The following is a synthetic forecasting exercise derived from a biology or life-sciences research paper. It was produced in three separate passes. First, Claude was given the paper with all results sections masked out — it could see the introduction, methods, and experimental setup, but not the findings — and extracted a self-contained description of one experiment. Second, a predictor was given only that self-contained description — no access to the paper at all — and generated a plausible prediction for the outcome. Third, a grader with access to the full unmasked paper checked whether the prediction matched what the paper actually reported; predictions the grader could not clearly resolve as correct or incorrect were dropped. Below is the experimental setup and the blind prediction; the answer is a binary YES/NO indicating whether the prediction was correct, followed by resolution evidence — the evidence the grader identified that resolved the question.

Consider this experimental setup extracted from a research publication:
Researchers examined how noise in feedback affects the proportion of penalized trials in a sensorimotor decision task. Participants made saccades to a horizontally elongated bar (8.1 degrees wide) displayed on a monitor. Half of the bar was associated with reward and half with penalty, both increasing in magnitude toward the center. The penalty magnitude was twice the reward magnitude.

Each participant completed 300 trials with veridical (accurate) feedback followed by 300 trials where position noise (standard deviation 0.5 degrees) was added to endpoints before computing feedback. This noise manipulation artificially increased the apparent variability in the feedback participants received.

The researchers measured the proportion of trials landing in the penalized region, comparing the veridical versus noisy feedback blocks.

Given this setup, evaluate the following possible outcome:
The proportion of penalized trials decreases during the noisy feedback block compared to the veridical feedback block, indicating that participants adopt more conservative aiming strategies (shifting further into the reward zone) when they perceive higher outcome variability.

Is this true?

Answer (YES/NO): YES